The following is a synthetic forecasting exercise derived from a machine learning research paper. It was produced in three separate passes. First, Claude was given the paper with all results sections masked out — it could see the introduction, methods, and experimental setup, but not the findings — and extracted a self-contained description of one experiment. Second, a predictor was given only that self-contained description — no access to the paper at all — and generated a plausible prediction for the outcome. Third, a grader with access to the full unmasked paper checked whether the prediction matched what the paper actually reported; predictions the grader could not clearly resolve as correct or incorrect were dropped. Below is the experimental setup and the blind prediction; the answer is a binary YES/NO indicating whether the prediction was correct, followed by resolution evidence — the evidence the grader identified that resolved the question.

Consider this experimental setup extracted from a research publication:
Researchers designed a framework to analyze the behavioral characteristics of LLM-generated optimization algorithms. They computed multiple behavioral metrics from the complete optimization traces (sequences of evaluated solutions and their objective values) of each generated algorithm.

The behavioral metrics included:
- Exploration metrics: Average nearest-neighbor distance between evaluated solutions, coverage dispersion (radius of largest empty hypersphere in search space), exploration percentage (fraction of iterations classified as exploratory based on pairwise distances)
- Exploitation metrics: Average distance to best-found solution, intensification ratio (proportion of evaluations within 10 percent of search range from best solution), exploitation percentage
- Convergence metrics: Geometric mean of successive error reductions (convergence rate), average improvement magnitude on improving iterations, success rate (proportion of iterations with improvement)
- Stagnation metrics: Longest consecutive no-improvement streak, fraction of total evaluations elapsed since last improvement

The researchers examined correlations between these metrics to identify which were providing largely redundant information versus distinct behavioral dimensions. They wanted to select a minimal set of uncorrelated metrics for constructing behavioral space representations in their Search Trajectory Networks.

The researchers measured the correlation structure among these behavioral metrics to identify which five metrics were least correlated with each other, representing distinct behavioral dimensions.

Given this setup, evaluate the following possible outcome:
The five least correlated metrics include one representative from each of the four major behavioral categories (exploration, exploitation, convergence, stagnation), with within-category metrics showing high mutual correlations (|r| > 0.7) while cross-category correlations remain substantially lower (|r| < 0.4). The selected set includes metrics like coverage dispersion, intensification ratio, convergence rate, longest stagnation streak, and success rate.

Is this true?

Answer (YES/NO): NO